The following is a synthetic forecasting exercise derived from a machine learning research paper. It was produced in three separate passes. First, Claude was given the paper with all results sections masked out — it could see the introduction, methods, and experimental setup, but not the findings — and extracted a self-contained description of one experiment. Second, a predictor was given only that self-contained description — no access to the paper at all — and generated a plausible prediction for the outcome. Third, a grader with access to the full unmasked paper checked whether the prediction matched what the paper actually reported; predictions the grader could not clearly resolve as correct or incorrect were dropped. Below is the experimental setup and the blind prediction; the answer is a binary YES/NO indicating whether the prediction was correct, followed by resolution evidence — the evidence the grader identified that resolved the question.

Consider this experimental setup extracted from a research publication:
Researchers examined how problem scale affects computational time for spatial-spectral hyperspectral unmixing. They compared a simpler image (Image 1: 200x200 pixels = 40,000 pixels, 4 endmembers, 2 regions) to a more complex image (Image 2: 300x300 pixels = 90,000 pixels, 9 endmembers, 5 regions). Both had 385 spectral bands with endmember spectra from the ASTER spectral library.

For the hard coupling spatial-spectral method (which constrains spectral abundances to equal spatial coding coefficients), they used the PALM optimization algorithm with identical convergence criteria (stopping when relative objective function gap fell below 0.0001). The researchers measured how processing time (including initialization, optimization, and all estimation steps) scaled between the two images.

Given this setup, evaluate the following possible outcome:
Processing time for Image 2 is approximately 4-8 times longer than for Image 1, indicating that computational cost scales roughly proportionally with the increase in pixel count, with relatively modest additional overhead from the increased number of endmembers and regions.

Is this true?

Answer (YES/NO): YES